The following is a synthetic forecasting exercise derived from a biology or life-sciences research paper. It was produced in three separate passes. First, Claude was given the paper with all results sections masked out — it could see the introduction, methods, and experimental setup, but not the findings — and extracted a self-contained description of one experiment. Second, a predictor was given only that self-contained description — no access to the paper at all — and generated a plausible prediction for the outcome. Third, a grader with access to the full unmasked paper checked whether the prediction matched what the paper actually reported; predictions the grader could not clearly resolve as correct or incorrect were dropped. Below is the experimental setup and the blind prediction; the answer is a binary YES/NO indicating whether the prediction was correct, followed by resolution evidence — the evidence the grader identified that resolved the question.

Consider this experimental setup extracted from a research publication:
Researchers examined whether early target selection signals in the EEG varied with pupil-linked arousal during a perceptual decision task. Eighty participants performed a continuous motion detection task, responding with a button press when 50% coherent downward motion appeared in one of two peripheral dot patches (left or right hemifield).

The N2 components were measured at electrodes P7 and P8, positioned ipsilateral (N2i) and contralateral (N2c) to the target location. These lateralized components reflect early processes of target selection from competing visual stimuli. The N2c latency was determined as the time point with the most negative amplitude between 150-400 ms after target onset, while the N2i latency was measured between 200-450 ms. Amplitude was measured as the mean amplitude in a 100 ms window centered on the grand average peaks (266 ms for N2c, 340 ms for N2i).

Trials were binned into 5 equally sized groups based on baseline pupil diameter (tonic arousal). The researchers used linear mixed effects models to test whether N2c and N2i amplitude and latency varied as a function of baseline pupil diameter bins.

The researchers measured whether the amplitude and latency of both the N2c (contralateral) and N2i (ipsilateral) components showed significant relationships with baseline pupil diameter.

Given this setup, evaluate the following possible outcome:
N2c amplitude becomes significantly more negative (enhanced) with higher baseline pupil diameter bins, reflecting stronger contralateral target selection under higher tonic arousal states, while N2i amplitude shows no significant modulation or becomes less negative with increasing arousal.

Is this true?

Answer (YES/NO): NO